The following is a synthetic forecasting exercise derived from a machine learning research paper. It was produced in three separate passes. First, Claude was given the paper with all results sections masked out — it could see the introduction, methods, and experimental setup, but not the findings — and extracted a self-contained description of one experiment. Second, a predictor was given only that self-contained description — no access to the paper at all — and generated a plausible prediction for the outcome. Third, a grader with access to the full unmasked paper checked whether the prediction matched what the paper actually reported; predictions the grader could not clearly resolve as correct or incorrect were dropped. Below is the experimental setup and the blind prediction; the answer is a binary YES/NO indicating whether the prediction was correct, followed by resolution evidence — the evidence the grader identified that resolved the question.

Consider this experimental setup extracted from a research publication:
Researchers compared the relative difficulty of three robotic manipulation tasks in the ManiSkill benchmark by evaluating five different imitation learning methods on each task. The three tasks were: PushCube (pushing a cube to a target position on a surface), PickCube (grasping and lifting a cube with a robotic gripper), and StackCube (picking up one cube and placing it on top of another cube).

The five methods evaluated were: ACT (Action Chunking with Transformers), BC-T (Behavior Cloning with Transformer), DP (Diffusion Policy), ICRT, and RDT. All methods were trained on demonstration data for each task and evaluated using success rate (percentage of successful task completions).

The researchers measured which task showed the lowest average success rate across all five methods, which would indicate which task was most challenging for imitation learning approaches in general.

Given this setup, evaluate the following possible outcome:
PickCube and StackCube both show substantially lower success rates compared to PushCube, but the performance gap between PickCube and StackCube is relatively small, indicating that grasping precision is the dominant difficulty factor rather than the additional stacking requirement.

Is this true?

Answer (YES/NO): YES